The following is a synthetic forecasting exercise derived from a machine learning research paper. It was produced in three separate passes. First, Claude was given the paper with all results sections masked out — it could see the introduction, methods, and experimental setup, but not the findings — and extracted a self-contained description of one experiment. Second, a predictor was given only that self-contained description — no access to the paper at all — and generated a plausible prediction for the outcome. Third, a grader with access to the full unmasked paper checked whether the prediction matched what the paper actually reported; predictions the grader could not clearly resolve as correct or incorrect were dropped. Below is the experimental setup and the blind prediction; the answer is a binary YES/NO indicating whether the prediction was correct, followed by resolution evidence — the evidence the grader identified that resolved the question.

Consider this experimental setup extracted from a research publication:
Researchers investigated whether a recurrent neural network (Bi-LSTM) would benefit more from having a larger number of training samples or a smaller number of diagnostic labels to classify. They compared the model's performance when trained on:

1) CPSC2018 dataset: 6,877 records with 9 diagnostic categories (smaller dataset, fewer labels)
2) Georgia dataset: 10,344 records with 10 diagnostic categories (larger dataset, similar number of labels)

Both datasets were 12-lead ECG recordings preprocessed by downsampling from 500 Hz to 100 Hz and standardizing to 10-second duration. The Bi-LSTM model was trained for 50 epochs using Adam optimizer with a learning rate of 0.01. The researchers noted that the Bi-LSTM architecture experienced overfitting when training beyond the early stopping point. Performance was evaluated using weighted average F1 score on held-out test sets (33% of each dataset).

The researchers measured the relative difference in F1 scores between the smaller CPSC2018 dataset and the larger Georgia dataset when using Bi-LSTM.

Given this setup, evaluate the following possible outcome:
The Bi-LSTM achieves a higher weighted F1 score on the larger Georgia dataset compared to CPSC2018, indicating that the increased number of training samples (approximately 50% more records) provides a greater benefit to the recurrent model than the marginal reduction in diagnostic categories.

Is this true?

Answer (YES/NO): NO